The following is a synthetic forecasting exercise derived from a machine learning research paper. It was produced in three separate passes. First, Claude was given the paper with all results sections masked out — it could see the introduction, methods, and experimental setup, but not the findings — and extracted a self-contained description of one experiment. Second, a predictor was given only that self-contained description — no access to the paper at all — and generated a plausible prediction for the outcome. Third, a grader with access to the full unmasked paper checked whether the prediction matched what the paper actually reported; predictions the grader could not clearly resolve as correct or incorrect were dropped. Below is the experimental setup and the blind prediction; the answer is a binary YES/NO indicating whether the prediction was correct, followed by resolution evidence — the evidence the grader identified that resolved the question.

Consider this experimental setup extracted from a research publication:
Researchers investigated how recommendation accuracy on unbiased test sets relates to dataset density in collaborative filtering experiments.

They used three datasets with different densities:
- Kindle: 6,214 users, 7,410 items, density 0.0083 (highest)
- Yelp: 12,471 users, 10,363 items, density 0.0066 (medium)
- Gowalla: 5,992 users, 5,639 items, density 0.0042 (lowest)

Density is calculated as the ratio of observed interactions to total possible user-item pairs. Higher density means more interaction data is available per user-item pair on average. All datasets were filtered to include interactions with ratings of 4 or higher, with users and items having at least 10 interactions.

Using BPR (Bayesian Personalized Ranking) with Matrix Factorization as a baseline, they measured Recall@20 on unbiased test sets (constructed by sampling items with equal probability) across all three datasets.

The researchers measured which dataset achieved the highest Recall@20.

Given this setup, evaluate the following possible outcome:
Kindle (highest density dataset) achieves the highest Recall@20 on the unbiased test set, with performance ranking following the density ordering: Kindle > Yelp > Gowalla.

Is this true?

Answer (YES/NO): NO